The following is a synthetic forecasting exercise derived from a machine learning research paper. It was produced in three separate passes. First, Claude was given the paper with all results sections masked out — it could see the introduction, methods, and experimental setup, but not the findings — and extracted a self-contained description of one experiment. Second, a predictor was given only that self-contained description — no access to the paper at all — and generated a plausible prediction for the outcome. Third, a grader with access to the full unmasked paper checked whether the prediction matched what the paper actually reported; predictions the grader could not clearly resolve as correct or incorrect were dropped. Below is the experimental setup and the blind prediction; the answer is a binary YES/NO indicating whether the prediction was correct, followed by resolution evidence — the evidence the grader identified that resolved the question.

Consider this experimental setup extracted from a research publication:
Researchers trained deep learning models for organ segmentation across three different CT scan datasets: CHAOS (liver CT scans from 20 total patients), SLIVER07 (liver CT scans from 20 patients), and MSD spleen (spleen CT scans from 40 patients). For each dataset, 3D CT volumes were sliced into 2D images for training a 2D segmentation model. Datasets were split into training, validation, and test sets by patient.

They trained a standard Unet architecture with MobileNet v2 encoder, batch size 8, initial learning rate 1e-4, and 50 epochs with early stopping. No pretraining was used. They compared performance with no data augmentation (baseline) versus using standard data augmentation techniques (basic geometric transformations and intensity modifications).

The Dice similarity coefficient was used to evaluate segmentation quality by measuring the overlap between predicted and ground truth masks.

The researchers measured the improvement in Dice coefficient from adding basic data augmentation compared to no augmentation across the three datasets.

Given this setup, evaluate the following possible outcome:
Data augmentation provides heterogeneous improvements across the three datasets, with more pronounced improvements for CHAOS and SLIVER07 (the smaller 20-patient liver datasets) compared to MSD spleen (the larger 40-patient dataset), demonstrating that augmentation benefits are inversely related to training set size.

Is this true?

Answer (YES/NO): NO